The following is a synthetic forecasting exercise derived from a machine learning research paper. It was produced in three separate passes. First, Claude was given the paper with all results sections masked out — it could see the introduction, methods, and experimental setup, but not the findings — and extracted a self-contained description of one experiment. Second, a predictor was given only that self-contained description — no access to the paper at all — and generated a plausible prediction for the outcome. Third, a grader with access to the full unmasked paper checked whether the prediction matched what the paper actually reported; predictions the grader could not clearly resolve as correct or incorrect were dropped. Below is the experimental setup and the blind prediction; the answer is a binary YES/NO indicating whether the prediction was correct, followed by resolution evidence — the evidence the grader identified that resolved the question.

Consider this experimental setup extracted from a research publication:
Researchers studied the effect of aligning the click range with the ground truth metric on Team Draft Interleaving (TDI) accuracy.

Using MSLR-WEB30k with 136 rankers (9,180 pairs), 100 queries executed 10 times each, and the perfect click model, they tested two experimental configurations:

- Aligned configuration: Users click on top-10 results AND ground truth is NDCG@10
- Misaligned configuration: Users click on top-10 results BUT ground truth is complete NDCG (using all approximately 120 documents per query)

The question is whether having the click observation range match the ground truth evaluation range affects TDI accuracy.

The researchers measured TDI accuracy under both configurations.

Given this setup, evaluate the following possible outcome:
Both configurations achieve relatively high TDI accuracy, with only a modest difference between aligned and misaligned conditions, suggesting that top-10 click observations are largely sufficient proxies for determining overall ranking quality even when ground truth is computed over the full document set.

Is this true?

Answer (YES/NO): YES